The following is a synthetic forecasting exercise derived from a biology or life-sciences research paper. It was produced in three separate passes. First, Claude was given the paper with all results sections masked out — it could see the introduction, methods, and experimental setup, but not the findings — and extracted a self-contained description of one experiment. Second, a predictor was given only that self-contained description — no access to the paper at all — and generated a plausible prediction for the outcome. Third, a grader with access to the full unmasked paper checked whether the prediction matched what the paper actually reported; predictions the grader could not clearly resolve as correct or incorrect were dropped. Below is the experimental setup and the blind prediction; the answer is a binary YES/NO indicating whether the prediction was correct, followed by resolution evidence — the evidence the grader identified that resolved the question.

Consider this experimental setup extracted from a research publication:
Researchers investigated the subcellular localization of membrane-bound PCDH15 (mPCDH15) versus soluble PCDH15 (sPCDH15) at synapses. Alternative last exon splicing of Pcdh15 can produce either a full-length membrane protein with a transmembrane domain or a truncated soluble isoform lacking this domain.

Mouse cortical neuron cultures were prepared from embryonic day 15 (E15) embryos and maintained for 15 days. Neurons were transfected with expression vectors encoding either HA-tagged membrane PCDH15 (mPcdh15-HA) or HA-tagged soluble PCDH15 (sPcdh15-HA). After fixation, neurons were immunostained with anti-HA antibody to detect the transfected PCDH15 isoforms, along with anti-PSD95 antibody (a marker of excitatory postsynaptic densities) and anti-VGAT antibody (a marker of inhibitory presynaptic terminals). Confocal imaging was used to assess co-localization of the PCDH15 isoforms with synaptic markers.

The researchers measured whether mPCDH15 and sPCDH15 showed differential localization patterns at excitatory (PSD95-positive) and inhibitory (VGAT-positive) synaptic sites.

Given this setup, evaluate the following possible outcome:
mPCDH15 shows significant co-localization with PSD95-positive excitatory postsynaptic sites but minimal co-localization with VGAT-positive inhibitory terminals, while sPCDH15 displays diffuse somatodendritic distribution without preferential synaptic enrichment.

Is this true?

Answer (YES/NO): YES